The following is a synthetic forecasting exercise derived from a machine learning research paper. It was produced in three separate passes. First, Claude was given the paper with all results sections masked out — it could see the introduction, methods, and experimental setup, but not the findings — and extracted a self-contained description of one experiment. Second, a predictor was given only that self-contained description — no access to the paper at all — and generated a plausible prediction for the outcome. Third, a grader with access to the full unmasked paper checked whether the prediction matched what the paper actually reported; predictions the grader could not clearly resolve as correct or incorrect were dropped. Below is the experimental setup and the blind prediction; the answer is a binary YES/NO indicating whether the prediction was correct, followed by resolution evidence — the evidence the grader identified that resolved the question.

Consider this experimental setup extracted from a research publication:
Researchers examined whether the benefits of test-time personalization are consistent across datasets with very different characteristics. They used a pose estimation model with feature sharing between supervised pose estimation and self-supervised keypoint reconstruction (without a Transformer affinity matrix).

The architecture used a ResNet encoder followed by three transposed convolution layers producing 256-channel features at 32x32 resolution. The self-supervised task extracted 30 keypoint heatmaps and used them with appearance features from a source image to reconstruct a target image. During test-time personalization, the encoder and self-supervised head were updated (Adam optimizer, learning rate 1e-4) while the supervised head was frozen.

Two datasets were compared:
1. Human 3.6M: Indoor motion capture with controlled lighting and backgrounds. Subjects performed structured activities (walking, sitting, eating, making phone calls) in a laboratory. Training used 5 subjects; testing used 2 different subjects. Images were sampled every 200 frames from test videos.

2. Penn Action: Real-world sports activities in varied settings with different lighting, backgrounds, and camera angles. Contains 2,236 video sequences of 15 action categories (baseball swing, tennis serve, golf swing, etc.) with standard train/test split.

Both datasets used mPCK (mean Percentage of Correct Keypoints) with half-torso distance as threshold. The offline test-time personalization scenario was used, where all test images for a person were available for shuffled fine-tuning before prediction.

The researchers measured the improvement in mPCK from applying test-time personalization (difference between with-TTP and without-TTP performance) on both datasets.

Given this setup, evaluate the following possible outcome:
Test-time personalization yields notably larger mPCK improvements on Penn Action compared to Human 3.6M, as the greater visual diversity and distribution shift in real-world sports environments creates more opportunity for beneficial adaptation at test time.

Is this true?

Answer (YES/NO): YES